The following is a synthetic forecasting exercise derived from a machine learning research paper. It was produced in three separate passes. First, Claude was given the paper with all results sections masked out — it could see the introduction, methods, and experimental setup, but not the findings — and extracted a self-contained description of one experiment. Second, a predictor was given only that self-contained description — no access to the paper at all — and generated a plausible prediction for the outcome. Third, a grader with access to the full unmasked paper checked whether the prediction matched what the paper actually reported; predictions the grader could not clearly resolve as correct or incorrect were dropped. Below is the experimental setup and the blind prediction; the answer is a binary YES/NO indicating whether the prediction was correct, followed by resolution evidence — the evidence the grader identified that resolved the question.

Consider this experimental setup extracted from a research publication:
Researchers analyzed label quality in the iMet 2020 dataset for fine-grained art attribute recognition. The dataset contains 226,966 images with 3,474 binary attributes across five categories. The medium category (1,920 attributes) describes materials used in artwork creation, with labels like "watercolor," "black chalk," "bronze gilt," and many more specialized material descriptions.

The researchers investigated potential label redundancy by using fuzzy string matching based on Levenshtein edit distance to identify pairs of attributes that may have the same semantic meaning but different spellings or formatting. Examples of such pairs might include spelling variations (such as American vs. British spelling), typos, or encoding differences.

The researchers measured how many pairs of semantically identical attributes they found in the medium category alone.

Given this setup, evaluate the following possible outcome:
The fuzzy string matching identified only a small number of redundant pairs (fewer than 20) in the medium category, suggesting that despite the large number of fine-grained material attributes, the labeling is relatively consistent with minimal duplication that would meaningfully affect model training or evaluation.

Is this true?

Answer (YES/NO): NO